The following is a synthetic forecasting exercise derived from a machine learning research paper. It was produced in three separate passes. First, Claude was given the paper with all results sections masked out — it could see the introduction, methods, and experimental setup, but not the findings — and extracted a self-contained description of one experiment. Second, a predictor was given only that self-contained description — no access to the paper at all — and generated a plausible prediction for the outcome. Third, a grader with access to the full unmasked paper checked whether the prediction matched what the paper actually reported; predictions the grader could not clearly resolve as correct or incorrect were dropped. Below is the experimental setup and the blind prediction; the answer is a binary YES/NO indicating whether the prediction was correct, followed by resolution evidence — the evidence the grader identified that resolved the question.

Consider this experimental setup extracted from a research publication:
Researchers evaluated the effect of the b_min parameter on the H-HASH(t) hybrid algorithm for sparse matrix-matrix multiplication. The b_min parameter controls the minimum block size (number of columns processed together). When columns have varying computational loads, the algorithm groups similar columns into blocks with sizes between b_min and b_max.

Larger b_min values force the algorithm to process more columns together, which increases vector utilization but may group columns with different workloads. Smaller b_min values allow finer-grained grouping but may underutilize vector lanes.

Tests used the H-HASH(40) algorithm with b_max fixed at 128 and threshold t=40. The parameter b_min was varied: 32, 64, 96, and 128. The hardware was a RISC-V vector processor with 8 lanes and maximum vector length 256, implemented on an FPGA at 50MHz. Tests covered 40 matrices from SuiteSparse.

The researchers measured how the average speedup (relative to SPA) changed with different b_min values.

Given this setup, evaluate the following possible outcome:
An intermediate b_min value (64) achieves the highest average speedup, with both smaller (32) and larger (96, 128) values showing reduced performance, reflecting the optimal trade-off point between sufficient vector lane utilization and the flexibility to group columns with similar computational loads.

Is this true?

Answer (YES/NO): NO